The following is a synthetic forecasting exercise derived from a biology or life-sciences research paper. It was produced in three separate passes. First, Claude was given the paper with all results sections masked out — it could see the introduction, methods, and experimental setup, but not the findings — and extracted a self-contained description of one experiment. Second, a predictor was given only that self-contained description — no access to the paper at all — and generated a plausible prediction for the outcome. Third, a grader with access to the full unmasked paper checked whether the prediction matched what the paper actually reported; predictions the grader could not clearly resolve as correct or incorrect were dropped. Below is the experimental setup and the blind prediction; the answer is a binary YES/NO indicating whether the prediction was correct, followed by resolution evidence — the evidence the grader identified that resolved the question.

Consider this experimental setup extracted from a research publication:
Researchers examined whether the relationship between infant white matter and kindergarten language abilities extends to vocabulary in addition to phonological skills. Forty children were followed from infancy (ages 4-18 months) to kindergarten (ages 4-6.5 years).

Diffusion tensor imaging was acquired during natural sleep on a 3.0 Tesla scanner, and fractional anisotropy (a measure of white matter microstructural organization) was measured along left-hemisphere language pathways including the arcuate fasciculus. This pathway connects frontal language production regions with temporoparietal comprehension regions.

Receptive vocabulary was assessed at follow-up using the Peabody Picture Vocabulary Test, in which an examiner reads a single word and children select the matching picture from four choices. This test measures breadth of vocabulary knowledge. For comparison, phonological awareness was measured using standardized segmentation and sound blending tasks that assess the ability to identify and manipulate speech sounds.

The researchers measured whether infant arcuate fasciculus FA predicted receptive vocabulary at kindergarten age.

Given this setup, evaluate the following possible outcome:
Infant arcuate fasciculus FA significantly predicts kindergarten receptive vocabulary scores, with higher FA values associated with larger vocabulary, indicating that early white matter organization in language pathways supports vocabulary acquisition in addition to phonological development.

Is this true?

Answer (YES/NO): YES